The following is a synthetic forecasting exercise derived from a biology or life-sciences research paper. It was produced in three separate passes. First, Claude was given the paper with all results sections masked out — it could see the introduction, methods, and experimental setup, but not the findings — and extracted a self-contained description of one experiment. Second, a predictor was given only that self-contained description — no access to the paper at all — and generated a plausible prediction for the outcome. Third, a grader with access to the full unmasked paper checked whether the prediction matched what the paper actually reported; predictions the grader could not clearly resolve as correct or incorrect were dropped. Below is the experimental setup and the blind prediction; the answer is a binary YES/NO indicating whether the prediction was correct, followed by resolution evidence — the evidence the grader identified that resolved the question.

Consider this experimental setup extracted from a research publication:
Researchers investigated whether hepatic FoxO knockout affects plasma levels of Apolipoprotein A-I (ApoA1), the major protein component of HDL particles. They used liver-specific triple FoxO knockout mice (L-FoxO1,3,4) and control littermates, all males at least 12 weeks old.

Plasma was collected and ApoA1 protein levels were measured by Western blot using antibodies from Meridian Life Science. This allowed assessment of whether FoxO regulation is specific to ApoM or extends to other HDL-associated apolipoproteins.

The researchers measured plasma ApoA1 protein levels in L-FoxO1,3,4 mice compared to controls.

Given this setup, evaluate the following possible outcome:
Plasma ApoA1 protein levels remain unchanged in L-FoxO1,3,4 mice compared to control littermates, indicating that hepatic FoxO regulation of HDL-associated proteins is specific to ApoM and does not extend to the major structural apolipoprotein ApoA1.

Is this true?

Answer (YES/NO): YES